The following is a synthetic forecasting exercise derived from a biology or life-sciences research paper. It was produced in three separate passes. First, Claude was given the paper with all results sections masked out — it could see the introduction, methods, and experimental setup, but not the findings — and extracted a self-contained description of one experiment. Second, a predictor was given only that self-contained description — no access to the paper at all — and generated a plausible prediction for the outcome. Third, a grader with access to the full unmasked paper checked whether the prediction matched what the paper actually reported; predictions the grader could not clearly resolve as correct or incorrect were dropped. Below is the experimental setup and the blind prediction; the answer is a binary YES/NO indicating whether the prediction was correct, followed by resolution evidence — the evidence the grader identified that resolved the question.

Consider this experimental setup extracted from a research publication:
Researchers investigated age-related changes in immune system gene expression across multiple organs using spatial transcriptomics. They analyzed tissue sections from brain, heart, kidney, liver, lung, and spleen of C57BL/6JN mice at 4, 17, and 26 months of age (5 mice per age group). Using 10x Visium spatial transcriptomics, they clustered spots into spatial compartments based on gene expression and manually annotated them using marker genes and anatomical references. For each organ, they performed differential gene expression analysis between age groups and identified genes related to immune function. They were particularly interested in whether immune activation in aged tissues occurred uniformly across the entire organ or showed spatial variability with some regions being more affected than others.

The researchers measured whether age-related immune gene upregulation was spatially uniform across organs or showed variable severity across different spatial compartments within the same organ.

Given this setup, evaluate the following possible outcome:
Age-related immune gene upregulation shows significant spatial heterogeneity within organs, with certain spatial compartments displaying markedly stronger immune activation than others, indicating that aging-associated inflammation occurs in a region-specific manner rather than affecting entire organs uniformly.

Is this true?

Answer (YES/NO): YES